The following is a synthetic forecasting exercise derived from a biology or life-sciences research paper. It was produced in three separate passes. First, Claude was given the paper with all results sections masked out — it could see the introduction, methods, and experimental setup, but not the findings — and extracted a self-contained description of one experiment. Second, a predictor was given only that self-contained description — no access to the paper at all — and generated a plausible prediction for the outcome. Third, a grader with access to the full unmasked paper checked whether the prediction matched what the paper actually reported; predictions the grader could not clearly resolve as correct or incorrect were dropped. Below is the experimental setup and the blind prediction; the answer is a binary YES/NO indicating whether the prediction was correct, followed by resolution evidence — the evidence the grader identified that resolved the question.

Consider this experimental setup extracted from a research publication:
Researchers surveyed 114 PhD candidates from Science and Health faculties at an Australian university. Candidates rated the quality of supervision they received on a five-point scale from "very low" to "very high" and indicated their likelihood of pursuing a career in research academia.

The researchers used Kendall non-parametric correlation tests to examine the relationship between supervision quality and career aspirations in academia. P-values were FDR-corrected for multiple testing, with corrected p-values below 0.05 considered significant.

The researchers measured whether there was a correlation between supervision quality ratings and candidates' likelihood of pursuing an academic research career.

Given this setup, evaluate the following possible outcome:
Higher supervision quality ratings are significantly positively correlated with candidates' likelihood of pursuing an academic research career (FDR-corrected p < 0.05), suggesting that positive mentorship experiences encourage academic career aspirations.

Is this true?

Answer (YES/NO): YES